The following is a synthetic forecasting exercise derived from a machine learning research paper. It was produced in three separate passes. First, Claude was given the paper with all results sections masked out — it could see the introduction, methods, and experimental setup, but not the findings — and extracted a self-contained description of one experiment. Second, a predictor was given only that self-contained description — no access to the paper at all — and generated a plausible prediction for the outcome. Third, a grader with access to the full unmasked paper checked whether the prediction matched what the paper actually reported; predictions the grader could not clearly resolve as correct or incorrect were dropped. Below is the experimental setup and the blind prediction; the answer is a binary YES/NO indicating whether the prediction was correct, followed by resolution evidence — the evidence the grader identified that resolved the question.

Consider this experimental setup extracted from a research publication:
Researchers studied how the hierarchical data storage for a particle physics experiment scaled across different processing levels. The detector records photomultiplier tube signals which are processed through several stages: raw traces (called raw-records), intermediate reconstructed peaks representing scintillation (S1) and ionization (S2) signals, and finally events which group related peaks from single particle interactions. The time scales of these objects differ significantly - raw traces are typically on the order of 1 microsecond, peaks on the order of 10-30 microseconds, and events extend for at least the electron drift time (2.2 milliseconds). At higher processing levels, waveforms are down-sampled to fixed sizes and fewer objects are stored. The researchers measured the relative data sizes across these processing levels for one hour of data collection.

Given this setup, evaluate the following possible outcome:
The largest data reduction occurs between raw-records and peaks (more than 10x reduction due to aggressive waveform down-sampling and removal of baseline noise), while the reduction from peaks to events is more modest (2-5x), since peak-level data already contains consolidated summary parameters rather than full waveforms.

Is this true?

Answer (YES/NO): NO